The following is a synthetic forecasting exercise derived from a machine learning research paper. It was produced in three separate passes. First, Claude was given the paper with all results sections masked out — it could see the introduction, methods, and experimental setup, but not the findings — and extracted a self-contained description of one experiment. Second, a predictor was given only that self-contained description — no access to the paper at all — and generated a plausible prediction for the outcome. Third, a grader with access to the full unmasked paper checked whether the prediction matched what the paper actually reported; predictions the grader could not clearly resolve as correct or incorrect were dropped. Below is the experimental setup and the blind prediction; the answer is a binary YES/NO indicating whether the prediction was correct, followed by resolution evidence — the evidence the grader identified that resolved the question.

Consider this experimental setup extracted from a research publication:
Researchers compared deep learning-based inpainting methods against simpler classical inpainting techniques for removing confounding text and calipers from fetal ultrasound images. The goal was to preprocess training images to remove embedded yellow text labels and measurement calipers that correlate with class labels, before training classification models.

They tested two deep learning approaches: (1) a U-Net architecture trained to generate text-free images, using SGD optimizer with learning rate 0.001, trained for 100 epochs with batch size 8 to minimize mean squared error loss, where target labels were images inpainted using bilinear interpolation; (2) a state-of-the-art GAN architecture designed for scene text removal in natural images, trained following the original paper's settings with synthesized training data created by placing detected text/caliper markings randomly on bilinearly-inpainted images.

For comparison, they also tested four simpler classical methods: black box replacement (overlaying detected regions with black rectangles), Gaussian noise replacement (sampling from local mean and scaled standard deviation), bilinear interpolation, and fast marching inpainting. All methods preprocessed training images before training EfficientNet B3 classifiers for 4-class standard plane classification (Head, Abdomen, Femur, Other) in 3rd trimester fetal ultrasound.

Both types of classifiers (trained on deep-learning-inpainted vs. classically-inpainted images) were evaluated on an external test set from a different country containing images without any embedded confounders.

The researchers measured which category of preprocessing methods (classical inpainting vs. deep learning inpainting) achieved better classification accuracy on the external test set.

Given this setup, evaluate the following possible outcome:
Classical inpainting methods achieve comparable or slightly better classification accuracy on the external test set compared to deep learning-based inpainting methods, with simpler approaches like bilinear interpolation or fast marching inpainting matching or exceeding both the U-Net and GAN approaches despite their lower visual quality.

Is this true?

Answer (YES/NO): YES